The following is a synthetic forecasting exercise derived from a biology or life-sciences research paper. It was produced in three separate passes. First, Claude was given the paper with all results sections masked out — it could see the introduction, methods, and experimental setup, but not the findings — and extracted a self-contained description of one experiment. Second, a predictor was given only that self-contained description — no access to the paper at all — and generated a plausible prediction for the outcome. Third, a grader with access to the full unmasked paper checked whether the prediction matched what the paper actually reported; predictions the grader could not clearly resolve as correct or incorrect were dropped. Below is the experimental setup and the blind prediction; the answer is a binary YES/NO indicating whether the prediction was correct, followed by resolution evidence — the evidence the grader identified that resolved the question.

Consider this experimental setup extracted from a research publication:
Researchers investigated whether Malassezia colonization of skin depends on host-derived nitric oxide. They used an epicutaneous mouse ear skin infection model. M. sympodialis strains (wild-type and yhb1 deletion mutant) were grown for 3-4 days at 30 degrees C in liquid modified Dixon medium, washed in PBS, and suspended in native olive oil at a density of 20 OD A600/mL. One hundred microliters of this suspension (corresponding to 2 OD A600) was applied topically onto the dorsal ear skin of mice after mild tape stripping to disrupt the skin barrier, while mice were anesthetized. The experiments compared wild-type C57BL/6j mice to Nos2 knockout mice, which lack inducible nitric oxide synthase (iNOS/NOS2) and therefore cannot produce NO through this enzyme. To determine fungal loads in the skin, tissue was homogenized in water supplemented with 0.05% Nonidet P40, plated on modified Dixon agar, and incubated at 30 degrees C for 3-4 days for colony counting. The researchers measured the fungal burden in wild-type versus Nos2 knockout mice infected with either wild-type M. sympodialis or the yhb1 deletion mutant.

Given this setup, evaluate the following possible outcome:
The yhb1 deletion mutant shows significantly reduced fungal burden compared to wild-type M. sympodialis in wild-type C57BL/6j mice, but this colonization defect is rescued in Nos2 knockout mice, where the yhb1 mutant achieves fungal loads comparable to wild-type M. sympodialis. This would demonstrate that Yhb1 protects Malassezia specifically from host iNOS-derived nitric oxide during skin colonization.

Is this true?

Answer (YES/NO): NO